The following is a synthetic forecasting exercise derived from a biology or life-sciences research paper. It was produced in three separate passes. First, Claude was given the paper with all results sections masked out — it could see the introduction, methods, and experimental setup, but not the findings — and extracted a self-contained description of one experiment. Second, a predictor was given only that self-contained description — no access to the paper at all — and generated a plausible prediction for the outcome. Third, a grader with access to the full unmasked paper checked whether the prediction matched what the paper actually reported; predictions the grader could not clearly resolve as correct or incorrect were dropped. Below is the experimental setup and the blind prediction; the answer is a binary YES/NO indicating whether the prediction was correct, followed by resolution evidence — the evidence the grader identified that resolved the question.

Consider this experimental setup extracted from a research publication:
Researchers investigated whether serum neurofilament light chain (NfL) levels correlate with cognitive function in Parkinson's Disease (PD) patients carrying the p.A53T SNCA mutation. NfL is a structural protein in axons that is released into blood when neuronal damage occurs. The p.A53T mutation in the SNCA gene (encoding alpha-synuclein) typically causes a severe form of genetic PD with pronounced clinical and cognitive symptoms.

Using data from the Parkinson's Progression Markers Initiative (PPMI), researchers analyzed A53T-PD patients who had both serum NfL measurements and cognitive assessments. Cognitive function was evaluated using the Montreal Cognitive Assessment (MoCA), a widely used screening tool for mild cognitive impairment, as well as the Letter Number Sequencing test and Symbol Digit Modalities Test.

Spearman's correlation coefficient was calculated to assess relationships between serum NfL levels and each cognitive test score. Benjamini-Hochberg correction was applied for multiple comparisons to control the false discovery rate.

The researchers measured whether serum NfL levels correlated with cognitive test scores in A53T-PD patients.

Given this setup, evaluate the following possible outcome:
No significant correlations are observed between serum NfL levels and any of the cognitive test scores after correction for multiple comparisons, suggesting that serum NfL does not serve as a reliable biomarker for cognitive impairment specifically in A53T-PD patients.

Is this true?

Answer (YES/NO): YES